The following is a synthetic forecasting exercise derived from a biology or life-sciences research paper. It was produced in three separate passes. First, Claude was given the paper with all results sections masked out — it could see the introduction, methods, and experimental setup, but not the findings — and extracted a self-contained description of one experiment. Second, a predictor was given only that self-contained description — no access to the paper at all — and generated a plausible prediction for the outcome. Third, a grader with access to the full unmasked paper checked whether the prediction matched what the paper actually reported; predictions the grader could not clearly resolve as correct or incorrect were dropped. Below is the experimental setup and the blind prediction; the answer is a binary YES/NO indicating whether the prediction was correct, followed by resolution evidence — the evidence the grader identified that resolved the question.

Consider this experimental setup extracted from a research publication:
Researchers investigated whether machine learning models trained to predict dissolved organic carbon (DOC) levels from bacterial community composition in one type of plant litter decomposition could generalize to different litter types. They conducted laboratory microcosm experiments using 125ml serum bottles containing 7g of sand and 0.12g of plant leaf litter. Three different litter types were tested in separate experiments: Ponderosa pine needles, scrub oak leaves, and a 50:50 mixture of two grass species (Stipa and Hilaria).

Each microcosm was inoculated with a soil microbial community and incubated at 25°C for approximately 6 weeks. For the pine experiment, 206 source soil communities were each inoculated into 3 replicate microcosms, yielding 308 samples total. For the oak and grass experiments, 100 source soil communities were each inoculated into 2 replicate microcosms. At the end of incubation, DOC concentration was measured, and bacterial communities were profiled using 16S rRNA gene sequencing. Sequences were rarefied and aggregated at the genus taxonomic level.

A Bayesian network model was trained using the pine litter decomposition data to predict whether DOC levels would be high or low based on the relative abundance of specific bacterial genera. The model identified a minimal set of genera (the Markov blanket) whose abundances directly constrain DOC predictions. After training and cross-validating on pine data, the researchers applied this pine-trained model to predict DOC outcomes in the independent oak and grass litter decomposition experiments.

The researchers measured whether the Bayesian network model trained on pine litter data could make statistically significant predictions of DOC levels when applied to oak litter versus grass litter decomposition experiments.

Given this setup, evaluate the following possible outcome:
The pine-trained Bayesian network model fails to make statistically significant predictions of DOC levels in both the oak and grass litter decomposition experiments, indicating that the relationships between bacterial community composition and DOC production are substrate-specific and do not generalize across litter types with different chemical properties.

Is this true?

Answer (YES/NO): NO